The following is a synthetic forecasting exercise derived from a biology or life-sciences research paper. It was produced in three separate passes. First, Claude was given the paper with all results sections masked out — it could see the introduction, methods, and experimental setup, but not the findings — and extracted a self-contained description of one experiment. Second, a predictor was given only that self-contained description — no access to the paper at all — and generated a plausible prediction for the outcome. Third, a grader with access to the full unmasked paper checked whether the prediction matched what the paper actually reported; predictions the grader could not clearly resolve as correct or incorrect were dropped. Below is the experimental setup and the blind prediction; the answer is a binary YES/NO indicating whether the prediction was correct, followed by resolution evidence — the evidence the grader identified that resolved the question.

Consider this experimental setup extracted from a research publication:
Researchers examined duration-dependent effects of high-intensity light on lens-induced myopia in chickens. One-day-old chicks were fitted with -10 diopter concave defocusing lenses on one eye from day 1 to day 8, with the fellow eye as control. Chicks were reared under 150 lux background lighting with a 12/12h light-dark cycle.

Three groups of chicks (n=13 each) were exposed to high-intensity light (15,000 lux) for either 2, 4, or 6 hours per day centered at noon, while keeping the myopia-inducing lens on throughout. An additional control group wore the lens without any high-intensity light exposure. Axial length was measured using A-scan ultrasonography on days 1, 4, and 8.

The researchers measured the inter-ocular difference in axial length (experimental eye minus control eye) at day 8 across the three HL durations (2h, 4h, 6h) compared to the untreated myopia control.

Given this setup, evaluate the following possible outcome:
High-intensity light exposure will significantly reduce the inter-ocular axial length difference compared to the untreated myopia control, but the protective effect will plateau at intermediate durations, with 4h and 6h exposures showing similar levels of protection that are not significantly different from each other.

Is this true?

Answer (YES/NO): NO